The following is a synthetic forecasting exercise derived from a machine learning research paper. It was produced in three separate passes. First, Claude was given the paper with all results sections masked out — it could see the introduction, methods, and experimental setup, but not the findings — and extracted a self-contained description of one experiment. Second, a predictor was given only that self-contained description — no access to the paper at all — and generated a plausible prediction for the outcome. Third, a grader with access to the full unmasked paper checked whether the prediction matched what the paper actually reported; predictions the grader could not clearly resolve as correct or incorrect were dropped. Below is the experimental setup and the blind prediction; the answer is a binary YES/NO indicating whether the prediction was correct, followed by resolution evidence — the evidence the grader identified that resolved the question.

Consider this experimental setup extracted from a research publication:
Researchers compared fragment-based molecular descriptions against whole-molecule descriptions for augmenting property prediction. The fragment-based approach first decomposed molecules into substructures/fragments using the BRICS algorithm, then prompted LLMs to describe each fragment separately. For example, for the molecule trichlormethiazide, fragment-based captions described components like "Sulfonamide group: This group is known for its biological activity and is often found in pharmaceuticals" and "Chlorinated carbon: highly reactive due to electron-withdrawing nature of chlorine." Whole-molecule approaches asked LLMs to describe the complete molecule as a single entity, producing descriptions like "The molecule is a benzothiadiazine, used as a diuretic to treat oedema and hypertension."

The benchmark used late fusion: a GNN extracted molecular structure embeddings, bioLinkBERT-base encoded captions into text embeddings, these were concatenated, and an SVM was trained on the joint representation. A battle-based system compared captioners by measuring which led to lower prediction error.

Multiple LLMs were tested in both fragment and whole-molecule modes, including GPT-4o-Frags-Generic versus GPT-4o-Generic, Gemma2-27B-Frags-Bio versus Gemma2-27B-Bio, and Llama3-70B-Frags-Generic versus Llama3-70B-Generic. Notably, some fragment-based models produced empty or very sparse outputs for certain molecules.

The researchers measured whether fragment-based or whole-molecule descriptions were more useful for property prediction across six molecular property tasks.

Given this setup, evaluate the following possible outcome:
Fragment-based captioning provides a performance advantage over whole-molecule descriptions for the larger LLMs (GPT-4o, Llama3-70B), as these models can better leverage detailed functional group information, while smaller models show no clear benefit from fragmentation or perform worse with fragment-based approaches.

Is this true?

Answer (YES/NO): NO